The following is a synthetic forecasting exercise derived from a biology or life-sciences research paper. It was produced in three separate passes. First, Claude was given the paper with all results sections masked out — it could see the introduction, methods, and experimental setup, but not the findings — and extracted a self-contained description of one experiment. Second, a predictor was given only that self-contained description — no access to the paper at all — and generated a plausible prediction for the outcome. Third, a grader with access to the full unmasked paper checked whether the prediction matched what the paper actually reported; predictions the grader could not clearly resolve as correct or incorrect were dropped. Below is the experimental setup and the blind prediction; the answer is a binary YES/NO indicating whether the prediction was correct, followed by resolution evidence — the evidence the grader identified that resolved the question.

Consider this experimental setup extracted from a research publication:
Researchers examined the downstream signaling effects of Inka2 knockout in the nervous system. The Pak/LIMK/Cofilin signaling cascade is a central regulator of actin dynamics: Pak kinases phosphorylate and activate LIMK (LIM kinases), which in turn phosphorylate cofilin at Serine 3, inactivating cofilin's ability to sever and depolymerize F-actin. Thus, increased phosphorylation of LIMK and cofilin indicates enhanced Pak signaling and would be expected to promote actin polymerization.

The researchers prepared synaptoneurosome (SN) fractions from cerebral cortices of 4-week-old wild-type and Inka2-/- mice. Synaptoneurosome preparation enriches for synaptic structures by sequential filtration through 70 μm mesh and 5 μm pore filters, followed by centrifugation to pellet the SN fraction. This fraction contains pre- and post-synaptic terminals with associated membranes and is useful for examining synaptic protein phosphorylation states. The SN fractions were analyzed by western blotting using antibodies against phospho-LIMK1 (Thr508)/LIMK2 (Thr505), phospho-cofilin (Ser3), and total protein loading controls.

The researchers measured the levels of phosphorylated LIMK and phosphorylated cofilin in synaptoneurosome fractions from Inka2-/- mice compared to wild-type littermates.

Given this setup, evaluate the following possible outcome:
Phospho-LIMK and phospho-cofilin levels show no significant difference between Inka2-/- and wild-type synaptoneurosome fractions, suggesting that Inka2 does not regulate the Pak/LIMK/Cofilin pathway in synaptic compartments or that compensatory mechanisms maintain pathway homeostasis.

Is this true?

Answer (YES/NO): NO